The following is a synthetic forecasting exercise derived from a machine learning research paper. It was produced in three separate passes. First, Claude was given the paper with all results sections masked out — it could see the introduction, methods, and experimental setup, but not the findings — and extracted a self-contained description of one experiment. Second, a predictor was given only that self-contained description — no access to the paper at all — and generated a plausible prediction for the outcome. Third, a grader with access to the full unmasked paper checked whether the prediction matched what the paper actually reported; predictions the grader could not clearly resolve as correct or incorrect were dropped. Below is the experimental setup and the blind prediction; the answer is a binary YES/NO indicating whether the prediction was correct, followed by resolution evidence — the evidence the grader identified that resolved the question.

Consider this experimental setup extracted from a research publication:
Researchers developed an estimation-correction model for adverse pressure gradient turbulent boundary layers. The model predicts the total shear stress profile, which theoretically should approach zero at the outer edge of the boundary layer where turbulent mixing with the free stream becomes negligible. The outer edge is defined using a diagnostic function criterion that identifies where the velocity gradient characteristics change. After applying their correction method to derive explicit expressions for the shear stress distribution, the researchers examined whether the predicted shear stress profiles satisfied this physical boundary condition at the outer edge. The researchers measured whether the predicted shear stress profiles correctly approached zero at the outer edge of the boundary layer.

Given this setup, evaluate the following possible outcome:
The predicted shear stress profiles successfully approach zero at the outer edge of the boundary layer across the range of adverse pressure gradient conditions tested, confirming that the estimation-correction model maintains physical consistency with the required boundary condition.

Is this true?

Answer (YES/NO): NO